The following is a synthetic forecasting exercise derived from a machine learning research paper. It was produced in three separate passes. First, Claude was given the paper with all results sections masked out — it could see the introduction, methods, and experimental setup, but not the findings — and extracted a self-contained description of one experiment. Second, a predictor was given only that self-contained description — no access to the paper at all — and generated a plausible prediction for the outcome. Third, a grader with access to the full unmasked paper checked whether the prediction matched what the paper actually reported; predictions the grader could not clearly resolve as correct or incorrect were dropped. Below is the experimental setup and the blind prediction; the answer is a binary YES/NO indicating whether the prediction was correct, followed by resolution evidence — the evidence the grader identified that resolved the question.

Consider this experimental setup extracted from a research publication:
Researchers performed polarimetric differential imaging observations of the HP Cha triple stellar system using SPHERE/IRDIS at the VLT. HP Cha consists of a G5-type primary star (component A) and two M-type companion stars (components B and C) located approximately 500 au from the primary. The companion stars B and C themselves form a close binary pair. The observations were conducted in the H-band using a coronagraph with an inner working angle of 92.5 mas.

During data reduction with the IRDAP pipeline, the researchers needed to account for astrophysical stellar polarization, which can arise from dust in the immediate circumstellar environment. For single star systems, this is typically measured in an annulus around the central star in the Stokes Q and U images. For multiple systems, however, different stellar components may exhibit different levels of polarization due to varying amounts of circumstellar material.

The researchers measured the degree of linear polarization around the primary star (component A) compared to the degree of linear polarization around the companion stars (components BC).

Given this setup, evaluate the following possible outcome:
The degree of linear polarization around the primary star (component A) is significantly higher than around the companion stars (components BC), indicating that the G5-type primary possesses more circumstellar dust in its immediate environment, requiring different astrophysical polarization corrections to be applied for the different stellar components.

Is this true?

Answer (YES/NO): NO